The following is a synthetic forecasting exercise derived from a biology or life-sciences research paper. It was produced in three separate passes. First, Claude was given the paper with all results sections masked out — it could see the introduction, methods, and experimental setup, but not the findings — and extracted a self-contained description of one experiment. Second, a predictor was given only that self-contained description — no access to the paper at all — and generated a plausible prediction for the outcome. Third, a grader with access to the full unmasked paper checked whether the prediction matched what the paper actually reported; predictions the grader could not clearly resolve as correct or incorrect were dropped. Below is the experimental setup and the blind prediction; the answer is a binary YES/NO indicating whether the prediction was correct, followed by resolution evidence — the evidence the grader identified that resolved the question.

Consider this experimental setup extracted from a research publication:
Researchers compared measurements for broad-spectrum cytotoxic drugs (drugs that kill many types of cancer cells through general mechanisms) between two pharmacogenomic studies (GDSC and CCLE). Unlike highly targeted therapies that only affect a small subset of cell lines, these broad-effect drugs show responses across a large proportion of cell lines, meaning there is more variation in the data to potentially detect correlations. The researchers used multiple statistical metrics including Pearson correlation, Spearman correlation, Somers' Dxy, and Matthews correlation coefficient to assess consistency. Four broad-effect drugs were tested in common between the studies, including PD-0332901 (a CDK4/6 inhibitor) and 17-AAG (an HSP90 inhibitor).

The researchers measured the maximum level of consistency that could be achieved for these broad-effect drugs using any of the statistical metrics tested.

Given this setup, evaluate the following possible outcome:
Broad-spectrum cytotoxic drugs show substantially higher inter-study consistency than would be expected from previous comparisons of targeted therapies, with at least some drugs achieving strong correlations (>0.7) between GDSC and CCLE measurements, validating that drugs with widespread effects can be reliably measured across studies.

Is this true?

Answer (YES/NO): NO